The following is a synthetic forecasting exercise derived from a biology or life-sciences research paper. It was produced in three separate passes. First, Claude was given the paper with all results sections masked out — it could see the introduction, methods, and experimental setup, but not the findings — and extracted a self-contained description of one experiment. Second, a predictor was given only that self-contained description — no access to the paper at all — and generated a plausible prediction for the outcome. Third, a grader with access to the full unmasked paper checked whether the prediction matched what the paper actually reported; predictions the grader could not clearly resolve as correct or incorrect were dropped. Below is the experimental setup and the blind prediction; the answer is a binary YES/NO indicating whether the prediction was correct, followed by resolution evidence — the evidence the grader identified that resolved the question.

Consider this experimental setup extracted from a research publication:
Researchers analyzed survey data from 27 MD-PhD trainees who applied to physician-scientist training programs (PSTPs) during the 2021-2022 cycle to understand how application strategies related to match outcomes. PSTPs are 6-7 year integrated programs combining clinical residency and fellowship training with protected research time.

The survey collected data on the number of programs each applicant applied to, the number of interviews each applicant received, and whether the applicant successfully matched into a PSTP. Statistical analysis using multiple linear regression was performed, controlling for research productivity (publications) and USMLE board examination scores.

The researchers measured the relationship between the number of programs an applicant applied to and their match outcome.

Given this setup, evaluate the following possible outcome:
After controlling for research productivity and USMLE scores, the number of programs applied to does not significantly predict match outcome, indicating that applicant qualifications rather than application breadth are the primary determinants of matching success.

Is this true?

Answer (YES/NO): NO